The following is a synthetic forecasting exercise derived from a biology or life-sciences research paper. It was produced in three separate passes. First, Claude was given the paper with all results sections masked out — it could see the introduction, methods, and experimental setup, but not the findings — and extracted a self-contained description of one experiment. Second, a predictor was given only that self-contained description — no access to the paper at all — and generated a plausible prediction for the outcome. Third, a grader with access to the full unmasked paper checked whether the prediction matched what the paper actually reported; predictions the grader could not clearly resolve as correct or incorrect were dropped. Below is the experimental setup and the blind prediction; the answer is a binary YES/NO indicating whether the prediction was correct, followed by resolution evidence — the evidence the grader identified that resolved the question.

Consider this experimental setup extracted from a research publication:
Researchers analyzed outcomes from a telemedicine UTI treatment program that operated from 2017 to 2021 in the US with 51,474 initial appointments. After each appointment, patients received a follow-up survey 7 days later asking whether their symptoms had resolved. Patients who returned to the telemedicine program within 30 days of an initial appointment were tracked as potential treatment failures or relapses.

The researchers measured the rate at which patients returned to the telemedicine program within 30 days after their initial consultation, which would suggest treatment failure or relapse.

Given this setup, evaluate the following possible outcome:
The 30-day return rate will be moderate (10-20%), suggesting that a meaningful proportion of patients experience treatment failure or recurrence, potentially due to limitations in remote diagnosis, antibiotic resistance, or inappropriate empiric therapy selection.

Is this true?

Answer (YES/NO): NO